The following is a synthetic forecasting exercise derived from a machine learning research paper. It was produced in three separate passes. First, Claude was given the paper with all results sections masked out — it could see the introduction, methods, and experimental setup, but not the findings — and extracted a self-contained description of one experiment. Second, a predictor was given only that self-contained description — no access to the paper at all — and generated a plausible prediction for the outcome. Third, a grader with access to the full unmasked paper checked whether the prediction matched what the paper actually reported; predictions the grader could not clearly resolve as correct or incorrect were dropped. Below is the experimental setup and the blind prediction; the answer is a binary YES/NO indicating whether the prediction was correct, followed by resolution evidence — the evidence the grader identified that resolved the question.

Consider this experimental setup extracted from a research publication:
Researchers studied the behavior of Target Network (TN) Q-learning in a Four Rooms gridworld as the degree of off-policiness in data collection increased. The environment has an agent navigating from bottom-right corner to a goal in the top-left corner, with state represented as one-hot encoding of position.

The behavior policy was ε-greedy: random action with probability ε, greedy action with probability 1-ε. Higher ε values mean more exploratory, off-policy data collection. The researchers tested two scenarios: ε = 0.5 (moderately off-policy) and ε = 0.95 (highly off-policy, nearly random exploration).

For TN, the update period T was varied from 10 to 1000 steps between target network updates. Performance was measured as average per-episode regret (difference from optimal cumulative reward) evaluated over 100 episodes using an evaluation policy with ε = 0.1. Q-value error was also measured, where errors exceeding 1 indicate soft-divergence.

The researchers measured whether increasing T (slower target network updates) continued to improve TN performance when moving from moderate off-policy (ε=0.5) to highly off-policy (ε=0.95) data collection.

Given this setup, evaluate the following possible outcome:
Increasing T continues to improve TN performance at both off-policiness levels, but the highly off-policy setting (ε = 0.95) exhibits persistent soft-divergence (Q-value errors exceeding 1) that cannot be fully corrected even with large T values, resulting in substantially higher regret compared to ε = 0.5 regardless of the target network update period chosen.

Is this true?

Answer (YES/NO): NO